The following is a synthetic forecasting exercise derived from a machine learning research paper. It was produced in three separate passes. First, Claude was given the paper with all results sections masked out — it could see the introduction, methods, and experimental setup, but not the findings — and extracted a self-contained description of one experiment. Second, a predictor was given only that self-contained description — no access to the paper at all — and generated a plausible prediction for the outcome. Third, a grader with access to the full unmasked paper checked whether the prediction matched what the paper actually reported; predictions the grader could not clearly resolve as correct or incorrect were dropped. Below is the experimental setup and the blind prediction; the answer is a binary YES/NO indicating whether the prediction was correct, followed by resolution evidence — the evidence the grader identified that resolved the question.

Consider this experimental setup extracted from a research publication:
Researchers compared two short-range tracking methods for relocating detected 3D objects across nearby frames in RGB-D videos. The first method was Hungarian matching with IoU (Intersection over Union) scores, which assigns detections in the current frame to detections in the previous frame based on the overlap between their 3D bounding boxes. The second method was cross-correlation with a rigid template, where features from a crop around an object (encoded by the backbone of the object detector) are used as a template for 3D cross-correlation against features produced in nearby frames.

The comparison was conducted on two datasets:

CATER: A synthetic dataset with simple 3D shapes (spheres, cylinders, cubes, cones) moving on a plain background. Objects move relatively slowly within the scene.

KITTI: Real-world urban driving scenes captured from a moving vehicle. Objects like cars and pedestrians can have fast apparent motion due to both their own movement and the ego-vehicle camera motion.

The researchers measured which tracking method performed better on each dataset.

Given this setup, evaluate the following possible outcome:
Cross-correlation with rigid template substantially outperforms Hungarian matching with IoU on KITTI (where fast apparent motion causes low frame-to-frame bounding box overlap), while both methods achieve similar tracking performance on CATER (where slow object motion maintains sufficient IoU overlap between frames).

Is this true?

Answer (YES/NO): NO